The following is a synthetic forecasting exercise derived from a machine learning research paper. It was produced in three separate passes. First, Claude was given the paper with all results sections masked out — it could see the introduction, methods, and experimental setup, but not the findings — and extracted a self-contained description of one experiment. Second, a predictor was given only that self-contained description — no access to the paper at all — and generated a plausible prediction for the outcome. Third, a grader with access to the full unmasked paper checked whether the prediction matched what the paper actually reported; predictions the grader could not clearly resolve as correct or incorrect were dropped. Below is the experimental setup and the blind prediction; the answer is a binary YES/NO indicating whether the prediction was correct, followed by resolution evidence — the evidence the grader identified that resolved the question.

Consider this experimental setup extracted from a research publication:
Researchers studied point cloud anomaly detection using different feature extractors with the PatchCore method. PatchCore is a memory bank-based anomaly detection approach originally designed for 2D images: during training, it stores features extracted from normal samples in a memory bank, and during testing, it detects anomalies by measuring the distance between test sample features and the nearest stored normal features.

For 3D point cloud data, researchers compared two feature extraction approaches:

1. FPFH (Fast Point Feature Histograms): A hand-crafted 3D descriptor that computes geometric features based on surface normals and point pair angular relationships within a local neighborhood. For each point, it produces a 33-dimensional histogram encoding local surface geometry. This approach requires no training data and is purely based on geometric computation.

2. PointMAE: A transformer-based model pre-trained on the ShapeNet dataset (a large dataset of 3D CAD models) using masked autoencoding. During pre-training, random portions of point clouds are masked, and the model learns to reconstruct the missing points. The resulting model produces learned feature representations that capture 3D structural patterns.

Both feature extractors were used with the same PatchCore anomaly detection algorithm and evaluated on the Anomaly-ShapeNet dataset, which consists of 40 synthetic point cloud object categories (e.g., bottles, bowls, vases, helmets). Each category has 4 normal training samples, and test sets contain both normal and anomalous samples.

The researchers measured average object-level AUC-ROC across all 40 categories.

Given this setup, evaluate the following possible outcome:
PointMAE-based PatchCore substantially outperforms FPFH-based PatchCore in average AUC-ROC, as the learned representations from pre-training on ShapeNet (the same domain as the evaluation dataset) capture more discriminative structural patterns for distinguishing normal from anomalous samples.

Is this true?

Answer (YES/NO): NO